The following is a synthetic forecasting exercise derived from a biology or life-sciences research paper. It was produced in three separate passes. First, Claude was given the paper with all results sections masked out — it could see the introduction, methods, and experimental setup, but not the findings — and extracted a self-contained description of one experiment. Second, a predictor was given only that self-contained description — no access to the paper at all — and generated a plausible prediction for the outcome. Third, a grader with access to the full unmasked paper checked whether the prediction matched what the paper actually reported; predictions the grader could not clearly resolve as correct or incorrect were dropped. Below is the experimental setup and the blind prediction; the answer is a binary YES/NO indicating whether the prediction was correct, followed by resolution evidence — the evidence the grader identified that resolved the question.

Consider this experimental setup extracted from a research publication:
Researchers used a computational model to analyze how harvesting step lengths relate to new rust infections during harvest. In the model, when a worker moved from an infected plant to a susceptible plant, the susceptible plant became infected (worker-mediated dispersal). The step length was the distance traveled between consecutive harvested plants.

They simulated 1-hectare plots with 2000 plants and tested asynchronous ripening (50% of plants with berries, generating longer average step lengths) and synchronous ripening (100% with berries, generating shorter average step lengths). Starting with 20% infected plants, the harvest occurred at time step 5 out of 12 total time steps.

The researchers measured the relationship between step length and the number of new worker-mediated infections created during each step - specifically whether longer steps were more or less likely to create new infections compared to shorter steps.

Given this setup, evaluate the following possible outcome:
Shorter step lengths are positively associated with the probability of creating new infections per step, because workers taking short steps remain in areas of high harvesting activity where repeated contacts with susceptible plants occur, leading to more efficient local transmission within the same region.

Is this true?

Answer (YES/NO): NO